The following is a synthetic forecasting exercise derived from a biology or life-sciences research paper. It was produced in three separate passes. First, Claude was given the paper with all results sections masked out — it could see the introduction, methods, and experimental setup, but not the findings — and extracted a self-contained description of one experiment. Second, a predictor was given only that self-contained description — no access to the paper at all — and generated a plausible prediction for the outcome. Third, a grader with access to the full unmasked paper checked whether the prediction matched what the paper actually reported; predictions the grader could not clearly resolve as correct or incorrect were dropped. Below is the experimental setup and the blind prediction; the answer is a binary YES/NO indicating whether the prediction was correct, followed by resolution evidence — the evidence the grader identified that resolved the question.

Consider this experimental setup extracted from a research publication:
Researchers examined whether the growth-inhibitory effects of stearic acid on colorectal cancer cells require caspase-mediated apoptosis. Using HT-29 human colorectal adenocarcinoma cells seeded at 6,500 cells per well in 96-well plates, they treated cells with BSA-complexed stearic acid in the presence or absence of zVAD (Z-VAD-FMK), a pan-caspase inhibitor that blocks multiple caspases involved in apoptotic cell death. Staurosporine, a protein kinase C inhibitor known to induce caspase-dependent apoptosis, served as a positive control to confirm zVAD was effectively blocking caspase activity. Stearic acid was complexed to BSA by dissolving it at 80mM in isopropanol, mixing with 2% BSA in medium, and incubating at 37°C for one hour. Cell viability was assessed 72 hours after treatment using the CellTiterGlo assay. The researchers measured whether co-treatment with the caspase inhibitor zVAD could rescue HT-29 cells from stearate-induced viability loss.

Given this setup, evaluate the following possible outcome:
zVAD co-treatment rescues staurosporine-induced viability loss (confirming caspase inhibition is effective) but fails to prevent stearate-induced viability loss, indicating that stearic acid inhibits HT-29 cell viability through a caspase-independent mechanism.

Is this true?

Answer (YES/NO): NO